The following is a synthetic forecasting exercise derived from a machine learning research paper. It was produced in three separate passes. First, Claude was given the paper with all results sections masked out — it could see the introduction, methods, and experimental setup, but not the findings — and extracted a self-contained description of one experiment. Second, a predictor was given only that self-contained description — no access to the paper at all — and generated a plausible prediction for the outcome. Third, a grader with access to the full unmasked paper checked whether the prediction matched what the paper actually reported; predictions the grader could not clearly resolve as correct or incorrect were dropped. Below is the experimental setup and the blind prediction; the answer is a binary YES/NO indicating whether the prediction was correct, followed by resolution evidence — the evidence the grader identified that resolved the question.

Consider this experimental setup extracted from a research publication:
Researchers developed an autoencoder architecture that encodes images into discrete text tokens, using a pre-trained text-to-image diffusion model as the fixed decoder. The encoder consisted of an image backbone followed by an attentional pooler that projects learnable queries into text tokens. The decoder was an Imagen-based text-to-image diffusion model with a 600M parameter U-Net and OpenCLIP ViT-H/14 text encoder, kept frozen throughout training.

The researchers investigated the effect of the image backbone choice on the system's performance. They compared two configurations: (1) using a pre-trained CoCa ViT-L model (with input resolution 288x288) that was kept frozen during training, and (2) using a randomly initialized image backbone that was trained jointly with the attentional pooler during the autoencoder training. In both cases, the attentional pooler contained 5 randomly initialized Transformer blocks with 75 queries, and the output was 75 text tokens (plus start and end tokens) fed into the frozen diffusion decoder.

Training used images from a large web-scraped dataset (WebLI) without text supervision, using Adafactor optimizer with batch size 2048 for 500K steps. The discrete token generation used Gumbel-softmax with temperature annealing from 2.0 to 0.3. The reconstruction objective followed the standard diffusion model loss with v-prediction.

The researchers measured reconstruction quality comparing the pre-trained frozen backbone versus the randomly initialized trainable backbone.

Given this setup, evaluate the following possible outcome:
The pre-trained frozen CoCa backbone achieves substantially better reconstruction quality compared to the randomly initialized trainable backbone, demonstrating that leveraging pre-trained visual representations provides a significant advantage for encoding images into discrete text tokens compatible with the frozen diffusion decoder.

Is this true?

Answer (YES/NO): YES